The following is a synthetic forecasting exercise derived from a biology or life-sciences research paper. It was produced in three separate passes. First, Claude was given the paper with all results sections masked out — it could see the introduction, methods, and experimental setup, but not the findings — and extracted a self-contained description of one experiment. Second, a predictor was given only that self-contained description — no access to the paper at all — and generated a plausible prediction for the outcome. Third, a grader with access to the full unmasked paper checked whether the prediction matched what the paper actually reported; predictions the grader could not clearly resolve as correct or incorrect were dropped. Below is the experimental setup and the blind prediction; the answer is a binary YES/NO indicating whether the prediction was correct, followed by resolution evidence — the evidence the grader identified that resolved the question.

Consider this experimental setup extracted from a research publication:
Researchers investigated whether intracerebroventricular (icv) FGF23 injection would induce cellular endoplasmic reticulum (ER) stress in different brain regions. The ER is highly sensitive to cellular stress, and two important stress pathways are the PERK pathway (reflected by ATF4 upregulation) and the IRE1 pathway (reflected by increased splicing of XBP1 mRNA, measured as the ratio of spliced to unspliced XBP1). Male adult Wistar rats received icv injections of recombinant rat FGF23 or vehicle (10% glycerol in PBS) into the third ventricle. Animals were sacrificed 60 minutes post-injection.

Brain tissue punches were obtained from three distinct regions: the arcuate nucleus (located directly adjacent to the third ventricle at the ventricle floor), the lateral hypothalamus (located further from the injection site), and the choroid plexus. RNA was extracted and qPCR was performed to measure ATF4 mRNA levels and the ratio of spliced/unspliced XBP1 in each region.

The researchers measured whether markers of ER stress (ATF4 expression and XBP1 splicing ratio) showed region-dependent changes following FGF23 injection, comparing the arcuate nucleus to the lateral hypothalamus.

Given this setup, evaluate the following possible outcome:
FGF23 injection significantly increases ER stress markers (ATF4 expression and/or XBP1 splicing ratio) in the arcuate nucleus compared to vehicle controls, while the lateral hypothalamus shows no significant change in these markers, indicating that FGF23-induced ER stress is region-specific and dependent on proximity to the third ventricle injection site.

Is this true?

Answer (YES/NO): YES